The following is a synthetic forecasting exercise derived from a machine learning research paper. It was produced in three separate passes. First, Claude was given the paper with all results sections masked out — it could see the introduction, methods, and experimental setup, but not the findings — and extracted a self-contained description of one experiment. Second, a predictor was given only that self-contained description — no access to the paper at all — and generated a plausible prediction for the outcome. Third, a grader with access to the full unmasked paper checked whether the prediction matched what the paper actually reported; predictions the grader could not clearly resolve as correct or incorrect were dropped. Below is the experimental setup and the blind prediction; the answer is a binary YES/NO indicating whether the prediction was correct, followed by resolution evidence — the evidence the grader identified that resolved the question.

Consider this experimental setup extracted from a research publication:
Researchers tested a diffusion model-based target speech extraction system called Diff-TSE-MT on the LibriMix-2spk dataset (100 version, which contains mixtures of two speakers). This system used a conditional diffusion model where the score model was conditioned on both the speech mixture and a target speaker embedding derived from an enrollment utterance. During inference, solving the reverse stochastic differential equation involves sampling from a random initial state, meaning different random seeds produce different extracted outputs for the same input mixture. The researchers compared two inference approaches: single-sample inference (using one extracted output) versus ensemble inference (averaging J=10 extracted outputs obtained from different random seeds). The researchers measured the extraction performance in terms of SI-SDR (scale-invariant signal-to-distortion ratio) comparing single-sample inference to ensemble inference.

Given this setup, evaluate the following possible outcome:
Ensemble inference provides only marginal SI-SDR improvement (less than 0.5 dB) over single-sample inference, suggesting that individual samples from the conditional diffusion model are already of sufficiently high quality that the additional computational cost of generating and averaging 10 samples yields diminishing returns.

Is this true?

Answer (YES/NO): NO